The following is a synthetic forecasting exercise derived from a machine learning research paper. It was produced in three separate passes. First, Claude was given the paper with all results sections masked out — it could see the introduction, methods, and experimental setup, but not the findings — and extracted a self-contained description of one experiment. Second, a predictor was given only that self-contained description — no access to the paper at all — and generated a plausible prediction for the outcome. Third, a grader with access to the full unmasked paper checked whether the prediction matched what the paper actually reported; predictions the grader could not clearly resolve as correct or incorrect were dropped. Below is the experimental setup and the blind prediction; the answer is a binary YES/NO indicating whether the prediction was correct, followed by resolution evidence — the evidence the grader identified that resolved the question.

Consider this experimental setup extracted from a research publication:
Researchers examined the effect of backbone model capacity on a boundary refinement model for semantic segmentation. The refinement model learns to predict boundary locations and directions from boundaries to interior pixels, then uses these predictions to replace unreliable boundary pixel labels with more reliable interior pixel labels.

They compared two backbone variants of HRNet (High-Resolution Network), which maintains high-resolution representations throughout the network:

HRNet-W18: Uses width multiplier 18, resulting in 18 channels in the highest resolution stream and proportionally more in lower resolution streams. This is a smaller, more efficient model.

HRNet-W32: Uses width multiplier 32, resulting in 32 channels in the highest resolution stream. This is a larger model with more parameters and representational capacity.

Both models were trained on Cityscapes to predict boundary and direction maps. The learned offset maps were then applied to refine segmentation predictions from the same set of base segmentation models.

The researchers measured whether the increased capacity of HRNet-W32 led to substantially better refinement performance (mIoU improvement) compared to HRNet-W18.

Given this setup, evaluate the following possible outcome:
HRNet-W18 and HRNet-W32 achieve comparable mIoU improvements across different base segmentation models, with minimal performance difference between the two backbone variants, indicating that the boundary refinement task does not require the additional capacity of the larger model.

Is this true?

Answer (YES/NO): NO